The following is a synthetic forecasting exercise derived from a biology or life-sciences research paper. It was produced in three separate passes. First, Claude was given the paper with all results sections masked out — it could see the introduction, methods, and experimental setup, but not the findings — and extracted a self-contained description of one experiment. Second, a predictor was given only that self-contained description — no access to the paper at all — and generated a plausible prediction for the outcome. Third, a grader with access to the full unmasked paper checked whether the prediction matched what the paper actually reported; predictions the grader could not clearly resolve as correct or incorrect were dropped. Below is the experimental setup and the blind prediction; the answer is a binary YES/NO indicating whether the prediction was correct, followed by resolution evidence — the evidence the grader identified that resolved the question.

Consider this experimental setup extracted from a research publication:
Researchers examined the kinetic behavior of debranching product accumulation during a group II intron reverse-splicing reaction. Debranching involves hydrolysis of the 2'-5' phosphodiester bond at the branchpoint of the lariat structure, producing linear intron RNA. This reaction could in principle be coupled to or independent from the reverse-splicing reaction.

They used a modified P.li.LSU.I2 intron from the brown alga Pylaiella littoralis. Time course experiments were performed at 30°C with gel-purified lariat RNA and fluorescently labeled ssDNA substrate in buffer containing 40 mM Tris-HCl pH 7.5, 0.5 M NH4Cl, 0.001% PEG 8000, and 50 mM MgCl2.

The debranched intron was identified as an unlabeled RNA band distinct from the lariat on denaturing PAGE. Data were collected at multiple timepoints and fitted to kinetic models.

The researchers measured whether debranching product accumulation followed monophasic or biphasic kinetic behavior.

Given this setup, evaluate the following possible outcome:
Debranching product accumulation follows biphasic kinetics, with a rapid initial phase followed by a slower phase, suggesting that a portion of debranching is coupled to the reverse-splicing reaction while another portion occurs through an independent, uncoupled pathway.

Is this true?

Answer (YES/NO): NO